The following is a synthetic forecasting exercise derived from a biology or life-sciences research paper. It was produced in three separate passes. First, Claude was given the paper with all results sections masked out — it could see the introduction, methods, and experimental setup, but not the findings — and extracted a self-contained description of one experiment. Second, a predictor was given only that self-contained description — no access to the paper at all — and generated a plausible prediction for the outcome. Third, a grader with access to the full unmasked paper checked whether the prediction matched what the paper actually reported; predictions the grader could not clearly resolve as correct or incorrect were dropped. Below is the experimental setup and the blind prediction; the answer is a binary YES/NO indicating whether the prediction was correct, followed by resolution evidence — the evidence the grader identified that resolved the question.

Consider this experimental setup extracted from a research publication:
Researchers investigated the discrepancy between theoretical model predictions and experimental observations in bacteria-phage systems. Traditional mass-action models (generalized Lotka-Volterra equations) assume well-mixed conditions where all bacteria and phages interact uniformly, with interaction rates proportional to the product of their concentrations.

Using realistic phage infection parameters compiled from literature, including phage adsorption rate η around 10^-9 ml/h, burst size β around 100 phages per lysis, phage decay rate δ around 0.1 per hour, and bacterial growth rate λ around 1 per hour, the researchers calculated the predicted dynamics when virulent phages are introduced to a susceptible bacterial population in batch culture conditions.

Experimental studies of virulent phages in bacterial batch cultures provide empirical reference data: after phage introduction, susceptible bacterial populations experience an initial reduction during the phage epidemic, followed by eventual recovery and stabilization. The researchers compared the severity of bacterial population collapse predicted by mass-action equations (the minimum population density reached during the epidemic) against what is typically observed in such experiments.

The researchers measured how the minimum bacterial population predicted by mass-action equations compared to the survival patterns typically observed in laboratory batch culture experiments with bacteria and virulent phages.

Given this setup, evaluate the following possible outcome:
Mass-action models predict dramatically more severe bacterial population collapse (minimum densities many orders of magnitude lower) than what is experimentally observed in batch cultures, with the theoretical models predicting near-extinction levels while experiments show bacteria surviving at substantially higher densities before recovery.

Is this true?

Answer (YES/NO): YES